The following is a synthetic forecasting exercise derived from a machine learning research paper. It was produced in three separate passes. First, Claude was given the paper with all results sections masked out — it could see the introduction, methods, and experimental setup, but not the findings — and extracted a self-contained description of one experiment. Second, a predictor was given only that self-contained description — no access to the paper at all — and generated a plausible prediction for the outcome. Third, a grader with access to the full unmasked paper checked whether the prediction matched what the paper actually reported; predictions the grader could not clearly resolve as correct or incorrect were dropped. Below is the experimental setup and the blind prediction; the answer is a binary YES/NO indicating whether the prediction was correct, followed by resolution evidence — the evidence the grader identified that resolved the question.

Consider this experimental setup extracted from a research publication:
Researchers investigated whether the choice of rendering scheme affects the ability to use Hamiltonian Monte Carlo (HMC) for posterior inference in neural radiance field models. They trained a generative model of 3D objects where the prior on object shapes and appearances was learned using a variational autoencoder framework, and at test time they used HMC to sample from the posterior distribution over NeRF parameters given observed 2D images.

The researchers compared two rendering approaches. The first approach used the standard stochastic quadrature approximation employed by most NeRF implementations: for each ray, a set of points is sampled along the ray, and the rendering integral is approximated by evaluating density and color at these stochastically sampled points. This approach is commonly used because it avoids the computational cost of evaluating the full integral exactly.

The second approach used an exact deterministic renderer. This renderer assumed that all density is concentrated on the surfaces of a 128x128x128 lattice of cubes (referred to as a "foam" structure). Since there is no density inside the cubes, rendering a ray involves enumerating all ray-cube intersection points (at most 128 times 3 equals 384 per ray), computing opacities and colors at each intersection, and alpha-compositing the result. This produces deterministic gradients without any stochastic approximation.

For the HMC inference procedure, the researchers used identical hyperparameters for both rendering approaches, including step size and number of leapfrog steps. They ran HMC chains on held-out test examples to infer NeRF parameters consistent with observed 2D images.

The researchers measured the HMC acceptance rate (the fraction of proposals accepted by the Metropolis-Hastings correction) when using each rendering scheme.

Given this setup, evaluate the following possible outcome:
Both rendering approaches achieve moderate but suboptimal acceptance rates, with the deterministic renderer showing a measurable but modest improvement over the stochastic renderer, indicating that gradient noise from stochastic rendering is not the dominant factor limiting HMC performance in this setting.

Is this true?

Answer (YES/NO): NO